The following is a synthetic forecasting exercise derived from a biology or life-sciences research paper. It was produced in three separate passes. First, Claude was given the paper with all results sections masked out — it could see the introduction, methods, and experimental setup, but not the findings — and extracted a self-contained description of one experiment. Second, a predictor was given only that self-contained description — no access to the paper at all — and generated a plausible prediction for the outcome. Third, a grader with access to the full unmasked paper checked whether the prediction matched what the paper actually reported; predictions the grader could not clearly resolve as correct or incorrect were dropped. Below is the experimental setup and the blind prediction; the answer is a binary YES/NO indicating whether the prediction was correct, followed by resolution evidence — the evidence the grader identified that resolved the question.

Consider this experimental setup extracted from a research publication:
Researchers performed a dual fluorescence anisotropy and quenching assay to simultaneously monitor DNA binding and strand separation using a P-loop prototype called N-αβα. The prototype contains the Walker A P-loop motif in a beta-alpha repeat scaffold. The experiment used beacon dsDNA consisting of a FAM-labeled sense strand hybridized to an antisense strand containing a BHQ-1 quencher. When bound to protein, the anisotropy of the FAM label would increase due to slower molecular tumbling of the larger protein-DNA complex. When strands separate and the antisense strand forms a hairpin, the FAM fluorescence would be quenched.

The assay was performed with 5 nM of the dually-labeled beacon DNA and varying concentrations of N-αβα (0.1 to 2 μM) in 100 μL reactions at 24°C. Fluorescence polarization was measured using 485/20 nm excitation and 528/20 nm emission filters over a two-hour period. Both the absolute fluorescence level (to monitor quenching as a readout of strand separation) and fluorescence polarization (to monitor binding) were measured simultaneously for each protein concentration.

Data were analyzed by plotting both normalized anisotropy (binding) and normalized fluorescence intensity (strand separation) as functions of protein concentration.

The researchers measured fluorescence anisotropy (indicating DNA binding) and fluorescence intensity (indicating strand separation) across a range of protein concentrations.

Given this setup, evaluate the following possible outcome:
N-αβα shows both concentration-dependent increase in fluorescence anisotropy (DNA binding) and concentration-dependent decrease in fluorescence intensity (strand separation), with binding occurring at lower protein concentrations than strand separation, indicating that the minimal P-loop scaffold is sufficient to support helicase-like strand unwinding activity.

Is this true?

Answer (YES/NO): NO